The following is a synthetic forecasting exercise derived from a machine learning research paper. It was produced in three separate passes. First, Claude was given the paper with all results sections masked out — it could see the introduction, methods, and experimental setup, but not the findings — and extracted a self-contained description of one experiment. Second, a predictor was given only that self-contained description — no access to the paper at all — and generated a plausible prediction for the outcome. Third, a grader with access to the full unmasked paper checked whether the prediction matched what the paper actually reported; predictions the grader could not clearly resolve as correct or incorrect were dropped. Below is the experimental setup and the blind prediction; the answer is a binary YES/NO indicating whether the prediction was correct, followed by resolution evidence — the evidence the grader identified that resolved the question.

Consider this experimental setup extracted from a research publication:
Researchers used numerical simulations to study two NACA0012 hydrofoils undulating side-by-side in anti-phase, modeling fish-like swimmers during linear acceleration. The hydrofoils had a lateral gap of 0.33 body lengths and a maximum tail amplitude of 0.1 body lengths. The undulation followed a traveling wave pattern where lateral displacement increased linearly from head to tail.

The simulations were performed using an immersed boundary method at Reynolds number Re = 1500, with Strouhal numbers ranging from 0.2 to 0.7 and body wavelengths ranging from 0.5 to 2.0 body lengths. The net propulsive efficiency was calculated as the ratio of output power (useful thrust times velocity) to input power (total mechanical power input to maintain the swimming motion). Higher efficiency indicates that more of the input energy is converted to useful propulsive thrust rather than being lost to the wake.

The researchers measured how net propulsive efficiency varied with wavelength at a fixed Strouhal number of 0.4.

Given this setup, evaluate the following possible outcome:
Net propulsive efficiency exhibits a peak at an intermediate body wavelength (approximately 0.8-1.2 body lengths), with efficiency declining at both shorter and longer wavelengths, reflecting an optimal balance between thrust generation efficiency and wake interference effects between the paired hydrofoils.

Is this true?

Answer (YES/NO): YES